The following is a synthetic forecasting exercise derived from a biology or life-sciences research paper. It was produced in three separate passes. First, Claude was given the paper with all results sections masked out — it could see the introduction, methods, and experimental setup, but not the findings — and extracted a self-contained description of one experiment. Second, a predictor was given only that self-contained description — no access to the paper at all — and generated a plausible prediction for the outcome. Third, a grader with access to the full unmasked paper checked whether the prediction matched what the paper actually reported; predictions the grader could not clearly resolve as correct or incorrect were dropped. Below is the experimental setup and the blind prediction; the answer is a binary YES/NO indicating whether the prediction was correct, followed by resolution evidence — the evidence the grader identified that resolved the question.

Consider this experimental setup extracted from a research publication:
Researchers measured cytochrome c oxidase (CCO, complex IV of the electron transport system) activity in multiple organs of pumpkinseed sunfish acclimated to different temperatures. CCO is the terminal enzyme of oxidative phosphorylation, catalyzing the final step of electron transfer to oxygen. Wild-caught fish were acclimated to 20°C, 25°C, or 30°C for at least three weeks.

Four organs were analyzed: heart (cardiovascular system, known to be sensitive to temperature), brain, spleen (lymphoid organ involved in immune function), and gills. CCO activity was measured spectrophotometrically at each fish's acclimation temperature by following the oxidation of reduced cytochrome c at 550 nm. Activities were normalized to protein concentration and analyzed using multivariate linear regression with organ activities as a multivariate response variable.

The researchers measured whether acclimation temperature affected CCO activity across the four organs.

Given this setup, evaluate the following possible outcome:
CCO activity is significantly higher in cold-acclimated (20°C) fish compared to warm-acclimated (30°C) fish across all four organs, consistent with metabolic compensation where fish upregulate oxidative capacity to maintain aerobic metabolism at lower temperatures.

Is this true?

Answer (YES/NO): NO